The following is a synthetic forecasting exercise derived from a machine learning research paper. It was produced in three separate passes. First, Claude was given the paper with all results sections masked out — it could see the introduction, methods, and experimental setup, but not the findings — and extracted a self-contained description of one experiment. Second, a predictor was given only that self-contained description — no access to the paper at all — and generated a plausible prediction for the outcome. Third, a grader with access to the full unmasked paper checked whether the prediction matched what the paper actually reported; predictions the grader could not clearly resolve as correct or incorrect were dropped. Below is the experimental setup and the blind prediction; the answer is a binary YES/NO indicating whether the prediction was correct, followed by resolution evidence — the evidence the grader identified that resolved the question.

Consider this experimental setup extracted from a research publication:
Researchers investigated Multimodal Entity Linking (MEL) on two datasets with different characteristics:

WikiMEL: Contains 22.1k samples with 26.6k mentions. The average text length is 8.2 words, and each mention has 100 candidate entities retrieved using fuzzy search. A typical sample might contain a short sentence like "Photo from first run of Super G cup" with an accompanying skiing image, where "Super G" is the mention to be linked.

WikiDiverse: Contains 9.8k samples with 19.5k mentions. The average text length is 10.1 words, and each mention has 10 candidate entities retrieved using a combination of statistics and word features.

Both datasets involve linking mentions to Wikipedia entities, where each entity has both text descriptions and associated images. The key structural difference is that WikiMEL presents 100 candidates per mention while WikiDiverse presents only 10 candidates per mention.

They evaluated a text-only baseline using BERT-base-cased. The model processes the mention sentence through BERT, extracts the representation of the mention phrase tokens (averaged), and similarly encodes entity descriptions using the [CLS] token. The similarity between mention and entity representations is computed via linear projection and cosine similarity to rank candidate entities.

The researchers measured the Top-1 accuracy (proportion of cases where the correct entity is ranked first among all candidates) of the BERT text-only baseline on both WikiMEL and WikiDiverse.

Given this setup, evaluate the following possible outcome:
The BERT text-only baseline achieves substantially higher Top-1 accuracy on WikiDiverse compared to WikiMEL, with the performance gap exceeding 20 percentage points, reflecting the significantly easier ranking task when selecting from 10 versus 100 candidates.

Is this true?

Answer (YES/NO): NO